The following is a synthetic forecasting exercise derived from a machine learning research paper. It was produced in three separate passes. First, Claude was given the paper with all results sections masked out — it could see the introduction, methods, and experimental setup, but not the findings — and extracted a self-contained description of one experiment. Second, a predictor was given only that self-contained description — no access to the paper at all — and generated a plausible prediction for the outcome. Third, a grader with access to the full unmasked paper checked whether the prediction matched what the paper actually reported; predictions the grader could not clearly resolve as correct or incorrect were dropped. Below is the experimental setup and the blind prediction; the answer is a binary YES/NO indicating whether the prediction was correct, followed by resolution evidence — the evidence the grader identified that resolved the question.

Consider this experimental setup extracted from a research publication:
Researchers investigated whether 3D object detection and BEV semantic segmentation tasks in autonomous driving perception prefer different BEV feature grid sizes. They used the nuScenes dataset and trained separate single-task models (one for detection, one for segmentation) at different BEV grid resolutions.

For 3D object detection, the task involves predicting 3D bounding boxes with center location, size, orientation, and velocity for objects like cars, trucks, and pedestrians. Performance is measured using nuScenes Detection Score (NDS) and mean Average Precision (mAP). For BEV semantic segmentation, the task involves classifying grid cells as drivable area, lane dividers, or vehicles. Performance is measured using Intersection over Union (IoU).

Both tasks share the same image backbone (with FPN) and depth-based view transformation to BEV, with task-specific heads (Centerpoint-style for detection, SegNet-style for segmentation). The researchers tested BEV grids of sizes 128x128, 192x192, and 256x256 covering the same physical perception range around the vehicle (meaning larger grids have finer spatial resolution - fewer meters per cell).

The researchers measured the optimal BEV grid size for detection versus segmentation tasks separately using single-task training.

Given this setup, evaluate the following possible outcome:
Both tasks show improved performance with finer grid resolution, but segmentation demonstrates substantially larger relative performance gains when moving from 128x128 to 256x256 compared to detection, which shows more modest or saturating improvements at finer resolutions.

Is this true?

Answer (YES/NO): NO